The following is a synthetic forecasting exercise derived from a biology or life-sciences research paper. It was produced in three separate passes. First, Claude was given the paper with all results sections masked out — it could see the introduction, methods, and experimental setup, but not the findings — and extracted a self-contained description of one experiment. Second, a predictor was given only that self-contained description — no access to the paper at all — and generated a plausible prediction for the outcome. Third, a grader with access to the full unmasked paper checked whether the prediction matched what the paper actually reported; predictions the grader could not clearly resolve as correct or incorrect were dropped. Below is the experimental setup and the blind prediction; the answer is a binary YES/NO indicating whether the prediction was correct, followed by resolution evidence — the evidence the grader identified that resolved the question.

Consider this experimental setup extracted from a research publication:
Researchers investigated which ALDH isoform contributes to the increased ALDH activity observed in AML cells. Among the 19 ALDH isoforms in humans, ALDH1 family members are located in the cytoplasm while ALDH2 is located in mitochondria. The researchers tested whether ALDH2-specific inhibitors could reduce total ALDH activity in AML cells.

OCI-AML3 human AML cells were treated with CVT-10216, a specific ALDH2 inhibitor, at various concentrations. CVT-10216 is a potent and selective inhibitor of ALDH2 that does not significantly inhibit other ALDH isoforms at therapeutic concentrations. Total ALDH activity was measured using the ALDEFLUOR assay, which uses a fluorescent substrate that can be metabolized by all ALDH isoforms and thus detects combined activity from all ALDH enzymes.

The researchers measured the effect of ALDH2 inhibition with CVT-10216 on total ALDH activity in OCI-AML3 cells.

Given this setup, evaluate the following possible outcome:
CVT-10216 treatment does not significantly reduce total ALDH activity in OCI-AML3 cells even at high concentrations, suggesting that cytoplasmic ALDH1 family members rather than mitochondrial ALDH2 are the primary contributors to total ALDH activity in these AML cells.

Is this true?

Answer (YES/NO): NO